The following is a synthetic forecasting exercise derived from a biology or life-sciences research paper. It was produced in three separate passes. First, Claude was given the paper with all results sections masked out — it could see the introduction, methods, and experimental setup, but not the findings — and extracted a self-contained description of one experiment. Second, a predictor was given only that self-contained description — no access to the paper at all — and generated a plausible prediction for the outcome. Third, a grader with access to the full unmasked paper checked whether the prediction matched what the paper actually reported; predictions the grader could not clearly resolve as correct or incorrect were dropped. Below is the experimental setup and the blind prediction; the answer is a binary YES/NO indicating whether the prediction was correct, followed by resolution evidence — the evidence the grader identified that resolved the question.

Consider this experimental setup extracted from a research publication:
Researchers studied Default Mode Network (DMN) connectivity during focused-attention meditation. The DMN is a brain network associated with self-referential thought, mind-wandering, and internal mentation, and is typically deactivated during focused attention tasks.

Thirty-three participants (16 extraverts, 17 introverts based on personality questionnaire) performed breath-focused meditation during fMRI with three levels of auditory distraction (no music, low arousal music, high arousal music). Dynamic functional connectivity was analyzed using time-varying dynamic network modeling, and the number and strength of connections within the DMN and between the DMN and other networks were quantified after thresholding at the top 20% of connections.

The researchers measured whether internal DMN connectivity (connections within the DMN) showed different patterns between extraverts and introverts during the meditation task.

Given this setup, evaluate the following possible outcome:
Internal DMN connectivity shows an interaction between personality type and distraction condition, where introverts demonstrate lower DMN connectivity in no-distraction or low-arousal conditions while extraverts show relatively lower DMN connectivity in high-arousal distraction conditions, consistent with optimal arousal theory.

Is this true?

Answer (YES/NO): NO